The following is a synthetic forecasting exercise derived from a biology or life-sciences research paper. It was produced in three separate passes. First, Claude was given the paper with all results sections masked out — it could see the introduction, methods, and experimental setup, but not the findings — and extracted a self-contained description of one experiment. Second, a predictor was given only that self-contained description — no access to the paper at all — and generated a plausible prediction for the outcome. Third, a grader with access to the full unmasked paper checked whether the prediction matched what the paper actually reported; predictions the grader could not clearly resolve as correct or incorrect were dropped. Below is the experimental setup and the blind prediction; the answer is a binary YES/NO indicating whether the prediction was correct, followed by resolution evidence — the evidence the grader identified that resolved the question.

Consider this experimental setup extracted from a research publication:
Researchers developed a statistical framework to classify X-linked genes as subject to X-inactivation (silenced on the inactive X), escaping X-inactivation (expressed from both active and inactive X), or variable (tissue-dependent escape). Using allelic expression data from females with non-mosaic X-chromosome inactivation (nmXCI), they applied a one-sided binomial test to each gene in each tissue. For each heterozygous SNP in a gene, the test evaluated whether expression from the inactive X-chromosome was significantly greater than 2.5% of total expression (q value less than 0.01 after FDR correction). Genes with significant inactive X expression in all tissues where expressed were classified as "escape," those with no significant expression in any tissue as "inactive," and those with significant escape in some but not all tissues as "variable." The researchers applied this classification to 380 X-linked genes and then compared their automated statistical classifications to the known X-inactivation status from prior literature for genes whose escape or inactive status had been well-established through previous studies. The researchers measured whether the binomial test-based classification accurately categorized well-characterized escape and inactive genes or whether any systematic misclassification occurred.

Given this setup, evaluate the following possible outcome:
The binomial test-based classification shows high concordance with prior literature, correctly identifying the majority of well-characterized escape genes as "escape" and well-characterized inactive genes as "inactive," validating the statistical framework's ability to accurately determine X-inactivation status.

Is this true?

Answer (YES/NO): NO